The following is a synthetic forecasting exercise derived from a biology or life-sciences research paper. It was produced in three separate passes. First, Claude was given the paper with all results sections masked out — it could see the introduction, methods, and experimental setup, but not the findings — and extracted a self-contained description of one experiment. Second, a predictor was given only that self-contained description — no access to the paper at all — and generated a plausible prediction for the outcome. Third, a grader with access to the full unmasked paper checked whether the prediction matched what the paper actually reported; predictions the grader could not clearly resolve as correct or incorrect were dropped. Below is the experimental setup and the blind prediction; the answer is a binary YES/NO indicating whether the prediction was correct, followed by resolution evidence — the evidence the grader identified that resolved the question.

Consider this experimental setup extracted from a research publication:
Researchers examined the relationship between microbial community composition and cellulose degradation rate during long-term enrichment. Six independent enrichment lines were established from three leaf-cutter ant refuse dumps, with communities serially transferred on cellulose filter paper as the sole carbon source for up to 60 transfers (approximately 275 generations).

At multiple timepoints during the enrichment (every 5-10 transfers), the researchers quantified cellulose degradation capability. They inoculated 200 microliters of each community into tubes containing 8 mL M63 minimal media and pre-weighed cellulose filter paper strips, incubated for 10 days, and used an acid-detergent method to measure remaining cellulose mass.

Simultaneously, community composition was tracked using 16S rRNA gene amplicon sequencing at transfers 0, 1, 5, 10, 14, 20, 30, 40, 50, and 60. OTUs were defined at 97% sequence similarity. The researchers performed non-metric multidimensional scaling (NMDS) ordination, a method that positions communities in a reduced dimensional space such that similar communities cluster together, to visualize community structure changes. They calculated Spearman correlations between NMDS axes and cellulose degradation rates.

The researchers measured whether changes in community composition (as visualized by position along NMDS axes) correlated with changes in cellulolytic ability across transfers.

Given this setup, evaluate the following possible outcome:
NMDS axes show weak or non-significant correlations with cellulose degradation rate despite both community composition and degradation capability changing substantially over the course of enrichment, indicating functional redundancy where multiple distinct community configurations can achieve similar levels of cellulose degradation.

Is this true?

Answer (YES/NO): NO